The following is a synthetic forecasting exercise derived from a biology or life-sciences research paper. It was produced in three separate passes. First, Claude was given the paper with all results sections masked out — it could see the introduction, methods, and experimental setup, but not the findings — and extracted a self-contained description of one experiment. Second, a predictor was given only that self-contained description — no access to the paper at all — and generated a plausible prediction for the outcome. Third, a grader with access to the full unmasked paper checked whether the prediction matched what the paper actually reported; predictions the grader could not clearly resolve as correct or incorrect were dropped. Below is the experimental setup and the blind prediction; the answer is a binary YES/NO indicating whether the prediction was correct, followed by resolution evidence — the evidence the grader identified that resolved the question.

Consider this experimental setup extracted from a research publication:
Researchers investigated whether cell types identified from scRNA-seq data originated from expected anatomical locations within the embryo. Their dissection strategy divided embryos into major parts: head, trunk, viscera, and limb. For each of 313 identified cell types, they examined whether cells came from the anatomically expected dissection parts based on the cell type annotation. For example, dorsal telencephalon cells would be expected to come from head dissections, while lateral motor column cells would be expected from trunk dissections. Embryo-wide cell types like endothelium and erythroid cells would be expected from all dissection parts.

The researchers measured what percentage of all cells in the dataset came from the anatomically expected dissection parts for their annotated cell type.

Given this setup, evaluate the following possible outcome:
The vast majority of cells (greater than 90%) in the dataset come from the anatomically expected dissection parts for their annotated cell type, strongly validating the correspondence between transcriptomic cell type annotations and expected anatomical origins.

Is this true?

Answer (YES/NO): YES